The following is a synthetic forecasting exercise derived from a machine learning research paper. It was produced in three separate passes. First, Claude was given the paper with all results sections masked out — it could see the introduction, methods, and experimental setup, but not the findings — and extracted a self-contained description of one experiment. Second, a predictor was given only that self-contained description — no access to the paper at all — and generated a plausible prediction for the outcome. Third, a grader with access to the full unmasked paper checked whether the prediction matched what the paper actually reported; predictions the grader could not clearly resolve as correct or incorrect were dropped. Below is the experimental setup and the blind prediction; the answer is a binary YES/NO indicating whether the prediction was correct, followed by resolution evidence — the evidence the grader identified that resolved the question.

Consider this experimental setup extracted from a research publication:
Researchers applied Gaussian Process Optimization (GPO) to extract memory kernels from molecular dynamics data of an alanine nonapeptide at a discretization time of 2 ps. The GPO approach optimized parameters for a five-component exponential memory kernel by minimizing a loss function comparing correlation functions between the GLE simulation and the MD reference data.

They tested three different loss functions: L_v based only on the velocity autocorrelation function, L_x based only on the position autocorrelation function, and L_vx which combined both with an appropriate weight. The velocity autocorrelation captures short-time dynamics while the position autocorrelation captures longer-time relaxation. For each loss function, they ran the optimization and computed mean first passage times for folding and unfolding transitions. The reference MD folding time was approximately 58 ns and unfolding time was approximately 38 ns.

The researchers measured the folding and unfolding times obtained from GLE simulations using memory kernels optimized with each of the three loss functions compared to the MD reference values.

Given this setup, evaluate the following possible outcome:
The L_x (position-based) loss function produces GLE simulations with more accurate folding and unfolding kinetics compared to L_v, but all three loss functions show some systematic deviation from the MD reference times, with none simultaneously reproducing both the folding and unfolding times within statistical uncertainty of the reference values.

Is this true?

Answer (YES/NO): NO